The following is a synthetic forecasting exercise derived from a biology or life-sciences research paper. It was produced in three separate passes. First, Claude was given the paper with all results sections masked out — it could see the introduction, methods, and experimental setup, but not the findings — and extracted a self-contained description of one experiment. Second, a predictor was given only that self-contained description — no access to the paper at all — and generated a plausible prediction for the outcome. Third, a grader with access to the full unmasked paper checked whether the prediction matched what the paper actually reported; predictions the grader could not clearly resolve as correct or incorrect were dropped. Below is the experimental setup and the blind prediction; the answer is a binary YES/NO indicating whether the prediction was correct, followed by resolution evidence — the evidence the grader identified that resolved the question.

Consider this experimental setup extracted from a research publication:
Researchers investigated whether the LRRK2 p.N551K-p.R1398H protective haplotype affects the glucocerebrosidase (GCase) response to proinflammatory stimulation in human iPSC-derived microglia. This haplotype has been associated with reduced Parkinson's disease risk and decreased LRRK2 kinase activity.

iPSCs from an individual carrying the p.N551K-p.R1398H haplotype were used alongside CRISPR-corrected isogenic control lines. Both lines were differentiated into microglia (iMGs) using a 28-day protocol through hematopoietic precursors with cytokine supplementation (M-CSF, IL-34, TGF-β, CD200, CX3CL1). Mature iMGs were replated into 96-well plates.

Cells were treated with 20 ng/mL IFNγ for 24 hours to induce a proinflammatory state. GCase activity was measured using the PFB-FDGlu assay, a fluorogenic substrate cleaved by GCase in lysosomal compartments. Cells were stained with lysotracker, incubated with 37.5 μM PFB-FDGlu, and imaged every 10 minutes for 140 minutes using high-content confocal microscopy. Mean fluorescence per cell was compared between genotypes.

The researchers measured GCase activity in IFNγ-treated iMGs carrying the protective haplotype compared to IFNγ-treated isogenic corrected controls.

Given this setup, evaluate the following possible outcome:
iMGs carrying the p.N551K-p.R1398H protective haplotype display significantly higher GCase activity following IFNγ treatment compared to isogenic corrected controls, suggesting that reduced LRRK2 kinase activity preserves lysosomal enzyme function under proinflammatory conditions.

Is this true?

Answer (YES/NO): NO